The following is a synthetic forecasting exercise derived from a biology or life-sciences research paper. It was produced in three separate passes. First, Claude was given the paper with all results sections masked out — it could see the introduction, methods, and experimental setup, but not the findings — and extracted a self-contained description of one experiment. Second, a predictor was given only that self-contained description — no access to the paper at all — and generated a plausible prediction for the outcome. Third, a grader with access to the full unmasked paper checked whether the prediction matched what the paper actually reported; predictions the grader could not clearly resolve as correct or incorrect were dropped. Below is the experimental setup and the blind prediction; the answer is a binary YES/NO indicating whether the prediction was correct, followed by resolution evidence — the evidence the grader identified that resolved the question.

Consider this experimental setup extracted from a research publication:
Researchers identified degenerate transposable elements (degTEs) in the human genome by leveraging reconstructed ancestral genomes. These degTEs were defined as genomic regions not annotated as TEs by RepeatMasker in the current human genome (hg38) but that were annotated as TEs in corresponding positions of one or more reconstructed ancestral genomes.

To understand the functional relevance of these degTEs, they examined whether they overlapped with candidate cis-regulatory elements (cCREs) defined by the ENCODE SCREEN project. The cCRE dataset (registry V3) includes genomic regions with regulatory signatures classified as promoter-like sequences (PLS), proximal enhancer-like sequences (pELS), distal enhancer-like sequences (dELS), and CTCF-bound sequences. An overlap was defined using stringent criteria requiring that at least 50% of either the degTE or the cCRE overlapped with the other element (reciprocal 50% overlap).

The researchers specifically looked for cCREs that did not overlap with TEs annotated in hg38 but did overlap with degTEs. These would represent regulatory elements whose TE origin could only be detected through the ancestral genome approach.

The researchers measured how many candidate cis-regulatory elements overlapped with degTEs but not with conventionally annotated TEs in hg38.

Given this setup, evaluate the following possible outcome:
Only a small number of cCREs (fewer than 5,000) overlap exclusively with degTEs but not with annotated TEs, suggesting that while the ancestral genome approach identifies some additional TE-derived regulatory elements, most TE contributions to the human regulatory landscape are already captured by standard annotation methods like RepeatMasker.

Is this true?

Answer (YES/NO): NO